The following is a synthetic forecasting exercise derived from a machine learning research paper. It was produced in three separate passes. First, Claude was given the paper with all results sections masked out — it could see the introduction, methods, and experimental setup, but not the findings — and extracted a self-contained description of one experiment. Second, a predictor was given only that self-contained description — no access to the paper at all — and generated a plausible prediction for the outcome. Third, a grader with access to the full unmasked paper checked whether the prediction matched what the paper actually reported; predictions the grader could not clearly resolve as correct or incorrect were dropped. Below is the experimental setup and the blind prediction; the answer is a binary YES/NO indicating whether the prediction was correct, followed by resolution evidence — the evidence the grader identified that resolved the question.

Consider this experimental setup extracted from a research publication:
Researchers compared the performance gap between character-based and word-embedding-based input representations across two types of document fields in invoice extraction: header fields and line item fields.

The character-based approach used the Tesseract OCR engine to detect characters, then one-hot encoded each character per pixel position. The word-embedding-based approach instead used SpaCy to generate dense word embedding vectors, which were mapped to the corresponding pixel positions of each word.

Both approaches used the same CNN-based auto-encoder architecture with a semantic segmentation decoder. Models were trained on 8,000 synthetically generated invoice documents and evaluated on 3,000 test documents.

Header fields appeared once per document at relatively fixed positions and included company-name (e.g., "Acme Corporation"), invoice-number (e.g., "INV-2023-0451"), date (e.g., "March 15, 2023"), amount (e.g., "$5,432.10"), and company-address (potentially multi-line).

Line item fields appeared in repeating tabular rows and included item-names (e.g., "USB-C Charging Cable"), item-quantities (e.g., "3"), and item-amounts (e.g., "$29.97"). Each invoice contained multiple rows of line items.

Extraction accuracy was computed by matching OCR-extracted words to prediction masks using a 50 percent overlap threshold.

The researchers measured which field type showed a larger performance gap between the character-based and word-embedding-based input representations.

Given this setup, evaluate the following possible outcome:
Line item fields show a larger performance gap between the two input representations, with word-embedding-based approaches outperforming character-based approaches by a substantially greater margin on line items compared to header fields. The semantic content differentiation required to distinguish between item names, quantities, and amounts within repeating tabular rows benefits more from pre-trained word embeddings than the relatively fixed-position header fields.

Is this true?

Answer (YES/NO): YES